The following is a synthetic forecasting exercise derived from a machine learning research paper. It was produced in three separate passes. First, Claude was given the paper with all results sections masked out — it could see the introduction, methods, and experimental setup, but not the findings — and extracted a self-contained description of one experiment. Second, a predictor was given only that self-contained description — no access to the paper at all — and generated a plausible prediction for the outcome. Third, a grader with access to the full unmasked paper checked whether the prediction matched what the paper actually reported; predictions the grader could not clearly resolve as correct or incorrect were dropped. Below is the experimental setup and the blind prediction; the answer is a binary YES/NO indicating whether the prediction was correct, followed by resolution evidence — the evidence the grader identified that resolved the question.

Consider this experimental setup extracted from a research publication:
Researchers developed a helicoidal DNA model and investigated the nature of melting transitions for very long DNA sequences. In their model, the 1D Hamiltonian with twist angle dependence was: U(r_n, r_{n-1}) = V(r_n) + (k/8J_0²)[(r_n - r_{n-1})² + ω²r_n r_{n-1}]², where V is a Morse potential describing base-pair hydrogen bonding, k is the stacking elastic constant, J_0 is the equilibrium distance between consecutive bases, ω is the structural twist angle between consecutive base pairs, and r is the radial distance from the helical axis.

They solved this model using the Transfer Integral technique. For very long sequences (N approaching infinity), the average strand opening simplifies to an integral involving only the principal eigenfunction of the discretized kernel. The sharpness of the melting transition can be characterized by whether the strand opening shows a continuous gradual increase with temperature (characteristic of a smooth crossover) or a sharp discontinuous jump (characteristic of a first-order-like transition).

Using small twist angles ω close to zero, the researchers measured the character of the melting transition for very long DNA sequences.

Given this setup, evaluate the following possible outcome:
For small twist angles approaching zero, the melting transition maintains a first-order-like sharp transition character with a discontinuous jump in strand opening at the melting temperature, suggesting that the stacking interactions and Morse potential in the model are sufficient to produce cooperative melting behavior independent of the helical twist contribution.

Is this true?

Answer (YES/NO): NO